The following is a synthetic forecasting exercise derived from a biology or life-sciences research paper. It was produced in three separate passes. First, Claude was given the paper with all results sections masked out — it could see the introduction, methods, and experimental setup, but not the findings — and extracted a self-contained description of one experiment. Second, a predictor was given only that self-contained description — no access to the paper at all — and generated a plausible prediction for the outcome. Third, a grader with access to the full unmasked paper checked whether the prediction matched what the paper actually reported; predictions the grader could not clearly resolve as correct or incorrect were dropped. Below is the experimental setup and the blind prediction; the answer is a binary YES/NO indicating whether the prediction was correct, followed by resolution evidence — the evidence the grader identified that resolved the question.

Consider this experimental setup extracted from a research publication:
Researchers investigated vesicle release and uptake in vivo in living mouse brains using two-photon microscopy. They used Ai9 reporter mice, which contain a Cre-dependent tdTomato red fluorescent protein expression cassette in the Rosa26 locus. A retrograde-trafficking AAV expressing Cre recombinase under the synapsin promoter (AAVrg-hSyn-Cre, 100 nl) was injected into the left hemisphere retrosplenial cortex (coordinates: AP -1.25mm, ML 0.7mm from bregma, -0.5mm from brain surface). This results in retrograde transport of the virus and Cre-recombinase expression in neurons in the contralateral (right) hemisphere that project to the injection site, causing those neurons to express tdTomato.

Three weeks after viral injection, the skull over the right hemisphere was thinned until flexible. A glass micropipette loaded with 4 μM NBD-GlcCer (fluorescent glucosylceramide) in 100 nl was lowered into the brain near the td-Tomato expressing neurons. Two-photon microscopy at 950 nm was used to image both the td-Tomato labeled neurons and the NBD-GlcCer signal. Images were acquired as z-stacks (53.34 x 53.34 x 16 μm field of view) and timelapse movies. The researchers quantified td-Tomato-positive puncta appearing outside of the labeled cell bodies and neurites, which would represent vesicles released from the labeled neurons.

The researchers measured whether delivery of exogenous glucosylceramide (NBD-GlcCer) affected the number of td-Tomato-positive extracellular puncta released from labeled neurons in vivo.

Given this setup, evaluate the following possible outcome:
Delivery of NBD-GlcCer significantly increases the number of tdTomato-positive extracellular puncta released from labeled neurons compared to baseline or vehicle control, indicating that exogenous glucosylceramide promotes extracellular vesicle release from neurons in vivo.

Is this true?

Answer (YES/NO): YES